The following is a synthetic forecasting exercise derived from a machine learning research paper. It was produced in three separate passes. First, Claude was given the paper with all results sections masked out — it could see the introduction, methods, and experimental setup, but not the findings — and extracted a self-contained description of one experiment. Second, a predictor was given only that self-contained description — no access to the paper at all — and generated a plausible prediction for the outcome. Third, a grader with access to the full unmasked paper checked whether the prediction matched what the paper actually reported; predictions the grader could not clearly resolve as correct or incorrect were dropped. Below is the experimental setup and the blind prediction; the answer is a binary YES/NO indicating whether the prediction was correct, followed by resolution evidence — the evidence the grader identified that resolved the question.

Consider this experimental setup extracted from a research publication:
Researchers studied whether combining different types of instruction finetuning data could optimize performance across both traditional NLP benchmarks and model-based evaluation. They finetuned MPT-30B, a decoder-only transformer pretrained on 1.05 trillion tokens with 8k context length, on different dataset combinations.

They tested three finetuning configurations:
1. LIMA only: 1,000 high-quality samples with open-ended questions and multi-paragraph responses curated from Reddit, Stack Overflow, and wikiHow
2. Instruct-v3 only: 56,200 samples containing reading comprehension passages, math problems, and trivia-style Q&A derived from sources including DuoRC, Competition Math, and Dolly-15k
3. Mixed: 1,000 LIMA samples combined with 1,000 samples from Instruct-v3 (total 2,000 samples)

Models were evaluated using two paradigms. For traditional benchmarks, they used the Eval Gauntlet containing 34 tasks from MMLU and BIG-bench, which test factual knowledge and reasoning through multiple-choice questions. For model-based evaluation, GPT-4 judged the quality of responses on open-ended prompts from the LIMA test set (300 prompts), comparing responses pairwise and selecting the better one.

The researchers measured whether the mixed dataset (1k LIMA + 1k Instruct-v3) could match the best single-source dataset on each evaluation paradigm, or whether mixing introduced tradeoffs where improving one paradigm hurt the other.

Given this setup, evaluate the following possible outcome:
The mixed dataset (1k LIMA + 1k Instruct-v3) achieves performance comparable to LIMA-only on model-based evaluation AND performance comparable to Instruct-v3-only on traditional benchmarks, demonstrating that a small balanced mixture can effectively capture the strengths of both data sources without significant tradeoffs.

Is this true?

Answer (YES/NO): NO